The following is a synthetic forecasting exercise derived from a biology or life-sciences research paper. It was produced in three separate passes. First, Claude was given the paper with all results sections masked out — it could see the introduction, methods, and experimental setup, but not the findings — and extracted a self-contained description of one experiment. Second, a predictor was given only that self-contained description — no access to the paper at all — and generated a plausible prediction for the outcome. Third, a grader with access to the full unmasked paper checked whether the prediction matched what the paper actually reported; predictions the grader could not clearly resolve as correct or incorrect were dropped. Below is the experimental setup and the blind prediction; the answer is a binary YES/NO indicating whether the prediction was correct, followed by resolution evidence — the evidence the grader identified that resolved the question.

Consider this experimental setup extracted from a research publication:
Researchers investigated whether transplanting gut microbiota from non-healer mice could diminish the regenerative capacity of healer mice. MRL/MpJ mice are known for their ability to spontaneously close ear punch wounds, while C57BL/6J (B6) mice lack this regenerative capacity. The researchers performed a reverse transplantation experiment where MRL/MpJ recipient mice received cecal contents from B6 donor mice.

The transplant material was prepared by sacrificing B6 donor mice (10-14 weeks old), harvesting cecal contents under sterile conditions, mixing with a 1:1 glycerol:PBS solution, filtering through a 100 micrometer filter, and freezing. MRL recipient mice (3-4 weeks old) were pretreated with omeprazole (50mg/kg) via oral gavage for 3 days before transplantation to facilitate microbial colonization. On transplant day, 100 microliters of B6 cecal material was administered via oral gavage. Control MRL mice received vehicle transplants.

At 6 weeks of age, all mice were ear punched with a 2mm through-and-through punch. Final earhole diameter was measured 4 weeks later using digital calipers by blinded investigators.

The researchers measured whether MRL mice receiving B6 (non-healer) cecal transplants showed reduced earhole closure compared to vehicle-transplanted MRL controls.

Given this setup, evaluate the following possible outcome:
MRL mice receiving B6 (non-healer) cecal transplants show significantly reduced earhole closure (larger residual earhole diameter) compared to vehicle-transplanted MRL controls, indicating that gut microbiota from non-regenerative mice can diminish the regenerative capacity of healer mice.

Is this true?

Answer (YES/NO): NO